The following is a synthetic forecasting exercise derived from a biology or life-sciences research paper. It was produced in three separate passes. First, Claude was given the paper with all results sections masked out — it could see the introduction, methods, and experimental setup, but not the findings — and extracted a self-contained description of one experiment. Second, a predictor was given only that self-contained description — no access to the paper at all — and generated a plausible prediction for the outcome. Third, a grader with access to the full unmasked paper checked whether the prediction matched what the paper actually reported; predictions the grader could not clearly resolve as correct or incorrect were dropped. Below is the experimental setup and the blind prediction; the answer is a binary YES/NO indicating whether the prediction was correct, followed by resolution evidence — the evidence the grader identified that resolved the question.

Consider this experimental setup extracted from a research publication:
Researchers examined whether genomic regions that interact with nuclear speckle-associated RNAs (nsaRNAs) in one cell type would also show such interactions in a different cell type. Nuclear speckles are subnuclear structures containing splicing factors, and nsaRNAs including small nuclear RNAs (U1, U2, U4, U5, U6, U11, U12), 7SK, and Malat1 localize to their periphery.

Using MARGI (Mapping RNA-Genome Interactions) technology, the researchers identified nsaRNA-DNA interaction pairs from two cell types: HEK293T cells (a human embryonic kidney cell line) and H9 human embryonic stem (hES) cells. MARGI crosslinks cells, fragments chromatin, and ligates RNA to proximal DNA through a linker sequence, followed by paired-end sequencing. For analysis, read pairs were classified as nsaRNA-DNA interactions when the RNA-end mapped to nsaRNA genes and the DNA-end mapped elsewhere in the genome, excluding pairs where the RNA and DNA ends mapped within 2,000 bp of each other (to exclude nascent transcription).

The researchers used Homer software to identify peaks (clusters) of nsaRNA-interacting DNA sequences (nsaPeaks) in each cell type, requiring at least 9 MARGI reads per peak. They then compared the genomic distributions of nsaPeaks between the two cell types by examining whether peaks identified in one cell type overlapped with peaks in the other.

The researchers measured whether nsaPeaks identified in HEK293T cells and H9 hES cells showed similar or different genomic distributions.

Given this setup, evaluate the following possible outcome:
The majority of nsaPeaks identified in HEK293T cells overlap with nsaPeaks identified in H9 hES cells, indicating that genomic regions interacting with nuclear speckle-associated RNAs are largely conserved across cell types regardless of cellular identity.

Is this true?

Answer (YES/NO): NO